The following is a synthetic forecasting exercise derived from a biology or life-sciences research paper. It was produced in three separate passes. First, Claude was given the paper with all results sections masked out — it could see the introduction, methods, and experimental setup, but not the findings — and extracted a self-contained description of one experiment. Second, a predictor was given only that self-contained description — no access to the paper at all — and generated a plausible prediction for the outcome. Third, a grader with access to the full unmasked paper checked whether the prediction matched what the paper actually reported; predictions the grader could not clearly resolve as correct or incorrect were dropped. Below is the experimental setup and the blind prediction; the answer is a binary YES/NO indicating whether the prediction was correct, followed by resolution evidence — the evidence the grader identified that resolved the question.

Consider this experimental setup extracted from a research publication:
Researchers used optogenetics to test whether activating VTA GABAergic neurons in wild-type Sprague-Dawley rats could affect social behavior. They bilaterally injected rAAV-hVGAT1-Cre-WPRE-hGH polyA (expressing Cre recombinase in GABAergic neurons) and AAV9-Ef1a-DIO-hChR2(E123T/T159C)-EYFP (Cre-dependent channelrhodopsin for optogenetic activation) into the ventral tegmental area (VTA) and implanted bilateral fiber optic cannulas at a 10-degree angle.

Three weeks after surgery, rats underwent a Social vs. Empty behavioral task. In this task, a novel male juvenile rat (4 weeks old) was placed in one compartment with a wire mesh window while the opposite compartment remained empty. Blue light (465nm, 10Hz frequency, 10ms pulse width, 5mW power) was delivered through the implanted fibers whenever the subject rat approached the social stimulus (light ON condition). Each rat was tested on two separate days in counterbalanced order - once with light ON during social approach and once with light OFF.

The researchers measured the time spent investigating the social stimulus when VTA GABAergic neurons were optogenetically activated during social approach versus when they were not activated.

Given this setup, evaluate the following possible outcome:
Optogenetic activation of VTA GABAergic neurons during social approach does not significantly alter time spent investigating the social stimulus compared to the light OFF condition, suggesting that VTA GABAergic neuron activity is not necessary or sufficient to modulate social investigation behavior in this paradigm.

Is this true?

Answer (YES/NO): NO